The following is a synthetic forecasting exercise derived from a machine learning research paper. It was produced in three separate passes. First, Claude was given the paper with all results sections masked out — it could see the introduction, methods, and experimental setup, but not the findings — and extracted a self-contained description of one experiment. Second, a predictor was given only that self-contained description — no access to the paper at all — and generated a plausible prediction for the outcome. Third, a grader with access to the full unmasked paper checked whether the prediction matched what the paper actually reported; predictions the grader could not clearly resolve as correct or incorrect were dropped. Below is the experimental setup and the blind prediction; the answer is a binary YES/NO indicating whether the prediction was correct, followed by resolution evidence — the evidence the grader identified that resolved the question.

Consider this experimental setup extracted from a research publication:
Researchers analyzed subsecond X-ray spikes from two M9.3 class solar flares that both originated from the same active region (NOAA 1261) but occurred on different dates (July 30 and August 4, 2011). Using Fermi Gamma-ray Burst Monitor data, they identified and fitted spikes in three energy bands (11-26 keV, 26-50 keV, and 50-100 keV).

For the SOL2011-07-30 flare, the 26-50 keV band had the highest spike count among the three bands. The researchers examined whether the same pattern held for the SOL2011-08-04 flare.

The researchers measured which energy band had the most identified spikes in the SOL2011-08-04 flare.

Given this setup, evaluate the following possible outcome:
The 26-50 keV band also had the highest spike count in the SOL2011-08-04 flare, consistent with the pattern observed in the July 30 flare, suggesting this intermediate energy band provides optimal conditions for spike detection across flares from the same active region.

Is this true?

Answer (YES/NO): YES